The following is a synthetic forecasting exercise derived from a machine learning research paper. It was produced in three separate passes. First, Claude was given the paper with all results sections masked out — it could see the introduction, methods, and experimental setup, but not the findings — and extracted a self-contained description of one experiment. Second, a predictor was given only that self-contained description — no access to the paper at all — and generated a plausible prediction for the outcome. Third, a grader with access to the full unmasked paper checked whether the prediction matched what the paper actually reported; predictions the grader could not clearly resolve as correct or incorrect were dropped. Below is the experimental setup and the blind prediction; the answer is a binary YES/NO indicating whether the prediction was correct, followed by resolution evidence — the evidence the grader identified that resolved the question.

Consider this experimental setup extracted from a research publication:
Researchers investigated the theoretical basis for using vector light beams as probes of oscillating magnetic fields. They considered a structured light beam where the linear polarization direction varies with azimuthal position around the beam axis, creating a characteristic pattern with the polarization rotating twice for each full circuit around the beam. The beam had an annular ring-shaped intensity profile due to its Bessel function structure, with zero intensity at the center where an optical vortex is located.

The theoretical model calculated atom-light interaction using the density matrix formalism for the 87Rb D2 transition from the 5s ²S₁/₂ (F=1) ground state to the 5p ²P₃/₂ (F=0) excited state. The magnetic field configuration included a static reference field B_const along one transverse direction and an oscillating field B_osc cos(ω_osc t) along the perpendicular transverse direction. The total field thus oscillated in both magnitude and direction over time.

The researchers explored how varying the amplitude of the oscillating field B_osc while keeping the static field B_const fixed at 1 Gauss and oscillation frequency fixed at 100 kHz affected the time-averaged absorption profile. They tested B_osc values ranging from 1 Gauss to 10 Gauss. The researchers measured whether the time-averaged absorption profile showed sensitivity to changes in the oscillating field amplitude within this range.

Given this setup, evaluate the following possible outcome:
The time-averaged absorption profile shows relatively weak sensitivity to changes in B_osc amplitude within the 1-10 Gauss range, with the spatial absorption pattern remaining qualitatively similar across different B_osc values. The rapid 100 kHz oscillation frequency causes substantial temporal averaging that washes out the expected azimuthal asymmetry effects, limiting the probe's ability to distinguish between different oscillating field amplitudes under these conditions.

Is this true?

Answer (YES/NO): NO